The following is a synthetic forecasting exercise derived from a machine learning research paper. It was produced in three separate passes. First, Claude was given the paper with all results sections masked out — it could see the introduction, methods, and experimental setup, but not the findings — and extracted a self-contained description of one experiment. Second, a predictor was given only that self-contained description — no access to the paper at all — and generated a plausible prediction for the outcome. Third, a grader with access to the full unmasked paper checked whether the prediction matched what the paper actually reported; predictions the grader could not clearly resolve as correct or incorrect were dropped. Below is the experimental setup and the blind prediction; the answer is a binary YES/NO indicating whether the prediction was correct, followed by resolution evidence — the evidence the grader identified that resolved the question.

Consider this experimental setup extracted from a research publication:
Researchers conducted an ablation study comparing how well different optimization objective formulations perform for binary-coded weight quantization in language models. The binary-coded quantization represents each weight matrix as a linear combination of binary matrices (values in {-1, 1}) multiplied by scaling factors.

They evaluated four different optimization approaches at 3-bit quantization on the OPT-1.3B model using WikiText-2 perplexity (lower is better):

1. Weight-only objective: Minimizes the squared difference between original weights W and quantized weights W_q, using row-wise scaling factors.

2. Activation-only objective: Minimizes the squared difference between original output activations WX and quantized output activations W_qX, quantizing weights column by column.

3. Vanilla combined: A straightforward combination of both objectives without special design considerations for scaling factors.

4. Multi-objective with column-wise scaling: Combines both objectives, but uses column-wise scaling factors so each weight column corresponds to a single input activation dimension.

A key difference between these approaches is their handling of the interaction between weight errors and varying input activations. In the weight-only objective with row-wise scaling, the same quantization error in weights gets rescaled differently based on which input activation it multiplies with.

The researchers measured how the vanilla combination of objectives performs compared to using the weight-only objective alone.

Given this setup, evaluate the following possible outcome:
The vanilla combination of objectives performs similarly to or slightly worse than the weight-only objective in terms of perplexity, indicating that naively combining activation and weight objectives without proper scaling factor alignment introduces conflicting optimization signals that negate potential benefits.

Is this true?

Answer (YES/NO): NO